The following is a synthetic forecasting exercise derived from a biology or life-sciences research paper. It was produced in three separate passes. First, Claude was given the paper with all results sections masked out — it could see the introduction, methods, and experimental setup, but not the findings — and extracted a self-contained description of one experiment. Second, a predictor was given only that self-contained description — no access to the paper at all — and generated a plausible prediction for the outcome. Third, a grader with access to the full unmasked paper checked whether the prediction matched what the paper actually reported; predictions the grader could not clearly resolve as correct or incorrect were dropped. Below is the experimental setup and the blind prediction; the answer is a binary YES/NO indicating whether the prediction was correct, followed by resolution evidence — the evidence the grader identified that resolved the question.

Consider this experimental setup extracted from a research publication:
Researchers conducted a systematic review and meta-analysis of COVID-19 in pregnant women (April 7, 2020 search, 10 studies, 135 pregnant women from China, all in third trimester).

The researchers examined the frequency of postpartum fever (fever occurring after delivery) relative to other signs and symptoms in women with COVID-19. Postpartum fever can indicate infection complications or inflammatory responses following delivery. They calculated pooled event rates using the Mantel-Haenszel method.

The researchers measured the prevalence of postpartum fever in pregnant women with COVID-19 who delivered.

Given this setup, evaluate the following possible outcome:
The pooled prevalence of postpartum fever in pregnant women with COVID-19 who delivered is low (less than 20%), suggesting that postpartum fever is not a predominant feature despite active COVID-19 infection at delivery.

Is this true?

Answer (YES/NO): NO